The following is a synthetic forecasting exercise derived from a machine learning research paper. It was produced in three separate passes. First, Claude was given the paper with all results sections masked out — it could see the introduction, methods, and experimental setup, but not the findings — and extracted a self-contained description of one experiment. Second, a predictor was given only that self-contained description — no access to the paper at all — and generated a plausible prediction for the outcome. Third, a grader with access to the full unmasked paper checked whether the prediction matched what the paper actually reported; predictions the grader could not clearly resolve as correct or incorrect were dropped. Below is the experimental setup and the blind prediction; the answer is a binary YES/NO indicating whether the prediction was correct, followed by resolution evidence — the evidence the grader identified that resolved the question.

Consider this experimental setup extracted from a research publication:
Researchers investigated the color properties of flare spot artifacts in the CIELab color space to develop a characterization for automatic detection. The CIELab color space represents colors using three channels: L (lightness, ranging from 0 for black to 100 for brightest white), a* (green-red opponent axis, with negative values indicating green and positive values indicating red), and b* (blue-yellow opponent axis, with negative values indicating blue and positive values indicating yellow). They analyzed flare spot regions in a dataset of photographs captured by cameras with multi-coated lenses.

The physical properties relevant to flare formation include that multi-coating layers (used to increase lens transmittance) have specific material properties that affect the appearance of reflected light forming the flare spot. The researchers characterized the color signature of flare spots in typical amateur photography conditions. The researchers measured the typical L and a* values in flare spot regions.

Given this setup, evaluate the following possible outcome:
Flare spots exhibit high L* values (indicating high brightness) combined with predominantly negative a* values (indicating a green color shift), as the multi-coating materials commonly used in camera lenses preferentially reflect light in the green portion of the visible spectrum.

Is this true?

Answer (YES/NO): YES